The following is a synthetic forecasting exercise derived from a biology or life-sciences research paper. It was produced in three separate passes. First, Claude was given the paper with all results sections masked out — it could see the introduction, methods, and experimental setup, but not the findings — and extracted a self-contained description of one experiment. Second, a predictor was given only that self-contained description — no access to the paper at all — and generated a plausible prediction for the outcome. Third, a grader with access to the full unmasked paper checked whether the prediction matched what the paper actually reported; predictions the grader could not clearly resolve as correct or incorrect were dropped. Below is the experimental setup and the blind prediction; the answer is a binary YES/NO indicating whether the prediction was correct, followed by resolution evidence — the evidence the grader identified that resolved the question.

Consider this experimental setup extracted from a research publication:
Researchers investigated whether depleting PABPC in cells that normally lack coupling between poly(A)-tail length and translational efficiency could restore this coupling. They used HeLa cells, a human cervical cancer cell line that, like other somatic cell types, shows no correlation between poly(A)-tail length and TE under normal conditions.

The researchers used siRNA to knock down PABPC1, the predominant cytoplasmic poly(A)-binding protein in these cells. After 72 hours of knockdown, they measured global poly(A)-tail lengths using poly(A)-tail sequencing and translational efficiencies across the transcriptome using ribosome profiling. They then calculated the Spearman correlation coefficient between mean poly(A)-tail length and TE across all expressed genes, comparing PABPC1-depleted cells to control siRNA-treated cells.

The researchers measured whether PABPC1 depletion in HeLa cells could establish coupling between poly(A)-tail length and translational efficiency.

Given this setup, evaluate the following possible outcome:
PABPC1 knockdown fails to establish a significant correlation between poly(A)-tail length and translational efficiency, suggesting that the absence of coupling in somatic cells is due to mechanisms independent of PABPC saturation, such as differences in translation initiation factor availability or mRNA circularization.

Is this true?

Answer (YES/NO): NO